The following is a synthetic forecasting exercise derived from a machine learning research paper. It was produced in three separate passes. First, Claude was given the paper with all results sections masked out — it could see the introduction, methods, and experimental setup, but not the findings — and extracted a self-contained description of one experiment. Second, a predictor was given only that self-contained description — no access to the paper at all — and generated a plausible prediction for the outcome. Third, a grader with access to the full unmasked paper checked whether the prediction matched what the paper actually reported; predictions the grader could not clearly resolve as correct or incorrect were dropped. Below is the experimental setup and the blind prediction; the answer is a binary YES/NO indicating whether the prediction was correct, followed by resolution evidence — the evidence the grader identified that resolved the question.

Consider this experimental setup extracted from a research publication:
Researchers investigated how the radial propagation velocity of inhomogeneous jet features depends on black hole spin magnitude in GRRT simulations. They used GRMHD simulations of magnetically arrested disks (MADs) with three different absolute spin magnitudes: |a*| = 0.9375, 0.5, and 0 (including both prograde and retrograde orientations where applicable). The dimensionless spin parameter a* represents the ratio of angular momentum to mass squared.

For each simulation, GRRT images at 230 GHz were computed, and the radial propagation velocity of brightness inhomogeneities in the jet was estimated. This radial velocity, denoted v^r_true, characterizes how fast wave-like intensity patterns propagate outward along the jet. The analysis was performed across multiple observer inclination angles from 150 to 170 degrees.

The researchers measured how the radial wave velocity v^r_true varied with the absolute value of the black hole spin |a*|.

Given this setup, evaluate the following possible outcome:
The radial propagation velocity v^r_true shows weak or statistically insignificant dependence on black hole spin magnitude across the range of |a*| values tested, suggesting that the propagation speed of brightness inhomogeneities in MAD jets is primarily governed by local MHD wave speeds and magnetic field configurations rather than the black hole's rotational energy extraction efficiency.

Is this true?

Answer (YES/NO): NO